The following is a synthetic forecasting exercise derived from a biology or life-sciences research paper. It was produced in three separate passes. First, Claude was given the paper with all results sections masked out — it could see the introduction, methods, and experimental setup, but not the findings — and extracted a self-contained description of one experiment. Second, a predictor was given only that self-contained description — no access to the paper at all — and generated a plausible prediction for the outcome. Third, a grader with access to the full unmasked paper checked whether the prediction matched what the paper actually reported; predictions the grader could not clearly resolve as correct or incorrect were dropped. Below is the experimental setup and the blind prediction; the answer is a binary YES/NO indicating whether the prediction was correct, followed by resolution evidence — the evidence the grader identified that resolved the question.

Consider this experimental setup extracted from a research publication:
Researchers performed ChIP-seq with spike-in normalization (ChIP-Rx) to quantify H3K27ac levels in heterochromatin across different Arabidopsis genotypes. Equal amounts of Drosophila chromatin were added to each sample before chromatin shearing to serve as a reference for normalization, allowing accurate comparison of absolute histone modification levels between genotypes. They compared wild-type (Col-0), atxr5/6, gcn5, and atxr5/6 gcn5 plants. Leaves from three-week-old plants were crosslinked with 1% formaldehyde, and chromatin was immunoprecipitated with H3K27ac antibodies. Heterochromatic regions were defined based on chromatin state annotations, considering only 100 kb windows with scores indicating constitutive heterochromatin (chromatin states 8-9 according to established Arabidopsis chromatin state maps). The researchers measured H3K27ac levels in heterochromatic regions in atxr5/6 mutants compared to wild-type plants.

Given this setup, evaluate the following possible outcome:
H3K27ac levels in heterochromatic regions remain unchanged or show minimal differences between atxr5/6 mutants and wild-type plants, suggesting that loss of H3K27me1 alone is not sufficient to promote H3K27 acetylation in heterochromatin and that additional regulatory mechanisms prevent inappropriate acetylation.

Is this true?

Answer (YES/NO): NO